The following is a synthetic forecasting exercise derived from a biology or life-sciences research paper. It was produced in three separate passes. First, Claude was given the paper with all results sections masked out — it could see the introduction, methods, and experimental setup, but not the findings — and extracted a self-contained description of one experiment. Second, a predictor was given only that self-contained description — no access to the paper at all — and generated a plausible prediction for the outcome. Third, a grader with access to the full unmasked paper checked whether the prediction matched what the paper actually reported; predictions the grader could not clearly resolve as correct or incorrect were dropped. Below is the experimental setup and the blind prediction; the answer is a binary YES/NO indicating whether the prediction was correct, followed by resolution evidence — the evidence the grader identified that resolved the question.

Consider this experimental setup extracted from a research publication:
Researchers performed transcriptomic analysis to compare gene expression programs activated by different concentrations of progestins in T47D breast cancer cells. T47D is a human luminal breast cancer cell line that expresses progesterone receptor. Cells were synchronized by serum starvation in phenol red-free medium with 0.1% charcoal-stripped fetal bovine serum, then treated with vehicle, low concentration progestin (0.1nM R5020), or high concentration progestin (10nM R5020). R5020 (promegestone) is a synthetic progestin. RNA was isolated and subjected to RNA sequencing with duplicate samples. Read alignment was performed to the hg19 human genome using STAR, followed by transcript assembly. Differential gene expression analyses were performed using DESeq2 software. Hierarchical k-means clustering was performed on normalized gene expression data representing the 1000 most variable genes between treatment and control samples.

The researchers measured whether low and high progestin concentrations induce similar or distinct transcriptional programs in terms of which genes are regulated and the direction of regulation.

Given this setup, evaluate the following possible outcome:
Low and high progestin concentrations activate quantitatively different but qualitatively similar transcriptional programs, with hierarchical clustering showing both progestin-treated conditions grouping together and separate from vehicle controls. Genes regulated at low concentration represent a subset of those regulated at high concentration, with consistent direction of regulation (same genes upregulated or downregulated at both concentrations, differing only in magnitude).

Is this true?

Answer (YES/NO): NO